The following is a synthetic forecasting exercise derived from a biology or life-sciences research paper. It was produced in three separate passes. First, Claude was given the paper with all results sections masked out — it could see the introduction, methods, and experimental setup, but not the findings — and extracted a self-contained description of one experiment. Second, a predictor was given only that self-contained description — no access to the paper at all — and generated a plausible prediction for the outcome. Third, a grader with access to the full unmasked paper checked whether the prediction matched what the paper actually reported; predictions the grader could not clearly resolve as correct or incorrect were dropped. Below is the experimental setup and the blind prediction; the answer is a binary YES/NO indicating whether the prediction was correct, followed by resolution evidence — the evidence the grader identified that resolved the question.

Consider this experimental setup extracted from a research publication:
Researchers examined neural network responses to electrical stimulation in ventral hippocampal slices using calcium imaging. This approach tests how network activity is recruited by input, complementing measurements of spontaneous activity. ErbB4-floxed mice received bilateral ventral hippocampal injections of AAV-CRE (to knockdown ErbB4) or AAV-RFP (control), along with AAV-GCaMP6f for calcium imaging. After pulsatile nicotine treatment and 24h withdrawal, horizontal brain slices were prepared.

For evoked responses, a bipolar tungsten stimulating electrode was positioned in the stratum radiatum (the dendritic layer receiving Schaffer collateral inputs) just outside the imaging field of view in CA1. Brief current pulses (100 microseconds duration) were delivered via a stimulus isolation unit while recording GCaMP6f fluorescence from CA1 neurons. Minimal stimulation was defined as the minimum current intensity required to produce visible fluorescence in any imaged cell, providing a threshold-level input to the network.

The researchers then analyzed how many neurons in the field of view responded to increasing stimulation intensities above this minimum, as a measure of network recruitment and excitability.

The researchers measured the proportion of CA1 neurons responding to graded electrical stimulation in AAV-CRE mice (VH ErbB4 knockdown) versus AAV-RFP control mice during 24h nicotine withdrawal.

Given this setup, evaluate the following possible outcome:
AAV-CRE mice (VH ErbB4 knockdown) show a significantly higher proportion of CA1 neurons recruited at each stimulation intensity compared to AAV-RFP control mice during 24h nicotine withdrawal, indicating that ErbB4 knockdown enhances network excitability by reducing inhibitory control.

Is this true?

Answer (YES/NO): NO